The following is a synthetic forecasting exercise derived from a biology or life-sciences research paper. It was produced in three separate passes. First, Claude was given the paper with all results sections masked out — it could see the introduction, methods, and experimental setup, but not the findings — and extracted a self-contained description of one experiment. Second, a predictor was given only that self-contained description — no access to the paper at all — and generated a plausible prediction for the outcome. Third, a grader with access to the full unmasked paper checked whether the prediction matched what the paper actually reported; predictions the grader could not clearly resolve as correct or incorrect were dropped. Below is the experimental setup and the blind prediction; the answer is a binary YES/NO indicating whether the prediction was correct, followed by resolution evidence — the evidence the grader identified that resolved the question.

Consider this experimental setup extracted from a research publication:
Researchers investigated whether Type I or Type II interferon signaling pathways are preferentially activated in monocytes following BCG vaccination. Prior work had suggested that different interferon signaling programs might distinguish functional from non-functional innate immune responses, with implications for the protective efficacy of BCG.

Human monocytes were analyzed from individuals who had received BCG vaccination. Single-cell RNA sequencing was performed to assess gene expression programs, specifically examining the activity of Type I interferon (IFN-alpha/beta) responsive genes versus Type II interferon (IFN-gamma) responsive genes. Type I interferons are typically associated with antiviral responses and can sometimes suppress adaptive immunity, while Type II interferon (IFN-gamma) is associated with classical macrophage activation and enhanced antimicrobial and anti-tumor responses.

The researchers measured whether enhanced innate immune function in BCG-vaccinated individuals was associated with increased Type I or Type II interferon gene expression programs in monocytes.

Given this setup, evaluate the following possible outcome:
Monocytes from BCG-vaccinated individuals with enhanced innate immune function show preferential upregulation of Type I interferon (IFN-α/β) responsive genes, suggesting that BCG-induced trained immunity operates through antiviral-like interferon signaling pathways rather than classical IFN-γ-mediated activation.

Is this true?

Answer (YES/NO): NO